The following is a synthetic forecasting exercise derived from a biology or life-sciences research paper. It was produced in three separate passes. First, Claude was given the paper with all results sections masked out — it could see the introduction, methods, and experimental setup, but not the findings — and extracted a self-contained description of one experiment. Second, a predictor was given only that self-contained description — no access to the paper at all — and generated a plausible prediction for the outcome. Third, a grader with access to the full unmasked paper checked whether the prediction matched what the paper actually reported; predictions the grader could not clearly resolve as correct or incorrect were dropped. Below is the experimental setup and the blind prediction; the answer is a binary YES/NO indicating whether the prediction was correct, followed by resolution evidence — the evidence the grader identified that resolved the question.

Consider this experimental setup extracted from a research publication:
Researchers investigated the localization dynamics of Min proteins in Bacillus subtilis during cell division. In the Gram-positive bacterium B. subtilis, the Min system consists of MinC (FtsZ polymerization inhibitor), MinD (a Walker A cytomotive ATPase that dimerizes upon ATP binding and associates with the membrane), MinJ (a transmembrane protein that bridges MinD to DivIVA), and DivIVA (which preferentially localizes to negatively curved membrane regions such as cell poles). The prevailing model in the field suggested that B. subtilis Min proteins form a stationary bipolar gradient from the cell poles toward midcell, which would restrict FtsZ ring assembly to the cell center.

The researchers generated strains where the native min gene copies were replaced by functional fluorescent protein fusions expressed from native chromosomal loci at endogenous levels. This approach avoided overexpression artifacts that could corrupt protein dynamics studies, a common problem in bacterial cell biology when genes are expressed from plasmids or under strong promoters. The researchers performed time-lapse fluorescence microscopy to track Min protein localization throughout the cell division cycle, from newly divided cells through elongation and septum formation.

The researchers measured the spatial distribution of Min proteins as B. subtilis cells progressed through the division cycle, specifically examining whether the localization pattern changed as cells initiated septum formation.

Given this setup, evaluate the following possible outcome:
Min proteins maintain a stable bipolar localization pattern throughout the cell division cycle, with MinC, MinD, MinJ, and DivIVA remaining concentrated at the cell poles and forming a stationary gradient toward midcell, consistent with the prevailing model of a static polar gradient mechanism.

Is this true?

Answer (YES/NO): NO